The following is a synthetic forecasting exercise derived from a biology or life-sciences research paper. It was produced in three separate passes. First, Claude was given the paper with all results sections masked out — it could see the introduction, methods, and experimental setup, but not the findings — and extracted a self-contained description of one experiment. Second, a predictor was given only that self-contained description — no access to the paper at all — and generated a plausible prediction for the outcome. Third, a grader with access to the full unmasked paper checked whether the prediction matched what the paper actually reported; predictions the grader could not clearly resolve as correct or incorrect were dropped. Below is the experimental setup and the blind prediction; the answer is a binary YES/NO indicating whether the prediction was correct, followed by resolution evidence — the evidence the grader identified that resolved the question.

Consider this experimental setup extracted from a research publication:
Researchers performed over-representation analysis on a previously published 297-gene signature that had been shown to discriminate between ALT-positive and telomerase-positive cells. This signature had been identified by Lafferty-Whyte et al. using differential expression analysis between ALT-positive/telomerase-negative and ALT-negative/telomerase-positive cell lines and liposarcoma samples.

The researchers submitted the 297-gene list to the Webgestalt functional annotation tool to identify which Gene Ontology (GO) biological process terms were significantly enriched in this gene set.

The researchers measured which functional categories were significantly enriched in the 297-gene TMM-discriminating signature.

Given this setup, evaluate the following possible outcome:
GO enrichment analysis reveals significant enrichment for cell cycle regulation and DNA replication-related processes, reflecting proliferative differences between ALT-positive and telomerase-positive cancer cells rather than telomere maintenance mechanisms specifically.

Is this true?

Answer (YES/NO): NO